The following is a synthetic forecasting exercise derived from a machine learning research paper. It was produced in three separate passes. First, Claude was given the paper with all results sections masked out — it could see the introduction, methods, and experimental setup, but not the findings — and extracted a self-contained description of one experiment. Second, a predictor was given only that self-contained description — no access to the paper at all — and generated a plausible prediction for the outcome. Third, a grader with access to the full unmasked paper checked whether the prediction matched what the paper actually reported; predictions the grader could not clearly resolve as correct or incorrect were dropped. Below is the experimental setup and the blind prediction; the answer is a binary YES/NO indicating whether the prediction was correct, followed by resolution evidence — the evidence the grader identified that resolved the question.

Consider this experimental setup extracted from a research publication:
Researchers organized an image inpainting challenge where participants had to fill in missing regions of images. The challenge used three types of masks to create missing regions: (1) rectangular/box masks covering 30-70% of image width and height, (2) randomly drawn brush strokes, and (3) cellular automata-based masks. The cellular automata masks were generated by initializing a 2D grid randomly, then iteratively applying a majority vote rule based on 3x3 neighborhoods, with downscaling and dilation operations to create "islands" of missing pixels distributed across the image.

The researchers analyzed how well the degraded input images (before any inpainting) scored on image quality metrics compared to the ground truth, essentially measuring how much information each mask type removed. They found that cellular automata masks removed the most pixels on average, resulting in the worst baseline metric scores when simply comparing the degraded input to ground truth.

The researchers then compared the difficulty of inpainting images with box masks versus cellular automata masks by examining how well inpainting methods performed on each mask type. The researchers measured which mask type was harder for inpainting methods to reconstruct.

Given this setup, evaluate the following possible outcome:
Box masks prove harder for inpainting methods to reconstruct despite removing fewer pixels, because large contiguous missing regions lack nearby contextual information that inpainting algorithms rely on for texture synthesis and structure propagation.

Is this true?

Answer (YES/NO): YES